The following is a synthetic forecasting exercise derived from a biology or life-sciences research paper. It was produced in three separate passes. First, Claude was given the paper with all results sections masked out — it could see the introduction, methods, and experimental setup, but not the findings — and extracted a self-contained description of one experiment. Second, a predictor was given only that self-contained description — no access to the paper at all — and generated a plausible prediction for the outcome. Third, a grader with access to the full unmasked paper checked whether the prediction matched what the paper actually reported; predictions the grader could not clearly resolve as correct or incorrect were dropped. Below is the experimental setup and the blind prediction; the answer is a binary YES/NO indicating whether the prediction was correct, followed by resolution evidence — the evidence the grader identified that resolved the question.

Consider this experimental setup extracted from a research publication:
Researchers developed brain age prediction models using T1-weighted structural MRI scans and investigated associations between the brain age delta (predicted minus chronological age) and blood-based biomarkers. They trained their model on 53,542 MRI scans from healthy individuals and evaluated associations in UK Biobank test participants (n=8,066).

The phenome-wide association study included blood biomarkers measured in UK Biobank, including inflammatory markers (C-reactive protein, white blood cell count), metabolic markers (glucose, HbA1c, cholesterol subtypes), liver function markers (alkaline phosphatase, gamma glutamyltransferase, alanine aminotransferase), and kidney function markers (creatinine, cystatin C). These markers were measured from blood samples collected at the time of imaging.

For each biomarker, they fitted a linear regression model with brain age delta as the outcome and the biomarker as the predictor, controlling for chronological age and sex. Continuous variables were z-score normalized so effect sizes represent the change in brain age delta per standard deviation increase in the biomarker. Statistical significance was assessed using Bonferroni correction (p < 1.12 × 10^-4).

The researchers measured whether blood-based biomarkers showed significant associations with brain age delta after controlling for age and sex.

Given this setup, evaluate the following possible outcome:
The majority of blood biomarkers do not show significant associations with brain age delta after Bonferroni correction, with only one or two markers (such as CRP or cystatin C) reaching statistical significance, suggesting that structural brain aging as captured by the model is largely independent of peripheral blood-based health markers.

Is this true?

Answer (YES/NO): NO